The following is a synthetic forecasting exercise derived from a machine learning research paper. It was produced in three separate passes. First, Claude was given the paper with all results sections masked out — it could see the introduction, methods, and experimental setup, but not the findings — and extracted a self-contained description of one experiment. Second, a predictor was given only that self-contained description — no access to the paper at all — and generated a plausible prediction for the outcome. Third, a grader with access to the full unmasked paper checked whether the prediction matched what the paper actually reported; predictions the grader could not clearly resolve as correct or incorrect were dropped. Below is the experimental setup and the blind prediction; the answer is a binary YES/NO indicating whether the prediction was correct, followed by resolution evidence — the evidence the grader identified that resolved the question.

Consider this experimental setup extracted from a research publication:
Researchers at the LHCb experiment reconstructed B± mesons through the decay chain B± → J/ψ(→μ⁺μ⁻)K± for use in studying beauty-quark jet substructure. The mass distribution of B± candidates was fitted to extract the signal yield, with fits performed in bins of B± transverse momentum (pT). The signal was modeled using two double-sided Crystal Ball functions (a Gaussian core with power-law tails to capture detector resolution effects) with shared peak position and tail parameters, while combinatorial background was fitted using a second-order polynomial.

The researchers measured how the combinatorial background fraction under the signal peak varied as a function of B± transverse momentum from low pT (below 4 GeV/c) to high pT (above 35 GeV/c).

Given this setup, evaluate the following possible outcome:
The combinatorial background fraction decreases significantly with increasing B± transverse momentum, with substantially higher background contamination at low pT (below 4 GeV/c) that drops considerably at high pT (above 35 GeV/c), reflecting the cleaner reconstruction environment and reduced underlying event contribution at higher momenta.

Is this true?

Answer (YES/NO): YES